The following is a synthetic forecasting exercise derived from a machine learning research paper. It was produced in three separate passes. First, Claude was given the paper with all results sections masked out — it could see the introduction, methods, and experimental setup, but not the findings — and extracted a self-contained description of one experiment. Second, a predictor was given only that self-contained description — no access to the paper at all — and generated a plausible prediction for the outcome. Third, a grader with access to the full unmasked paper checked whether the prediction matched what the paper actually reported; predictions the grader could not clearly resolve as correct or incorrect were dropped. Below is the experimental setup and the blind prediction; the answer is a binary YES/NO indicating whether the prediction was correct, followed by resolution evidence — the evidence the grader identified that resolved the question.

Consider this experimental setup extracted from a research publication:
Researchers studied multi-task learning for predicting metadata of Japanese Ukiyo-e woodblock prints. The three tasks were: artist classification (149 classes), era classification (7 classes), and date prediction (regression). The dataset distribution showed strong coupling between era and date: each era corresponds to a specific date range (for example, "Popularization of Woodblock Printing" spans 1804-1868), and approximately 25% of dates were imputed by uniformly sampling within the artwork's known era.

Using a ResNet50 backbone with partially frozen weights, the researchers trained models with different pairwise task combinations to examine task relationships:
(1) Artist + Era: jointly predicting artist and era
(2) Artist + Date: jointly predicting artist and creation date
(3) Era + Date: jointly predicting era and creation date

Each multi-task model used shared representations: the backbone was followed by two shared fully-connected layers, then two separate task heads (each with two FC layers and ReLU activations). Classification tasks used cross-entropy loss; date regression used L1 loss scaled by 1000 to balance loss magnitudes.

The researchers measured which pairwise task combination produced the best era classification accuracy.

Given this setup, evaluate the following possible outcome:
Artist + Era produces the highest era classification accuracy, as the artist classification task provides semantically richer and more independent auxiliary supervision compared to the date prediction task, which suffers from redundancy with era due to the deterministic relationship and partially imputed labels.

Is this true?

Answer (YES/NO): NO